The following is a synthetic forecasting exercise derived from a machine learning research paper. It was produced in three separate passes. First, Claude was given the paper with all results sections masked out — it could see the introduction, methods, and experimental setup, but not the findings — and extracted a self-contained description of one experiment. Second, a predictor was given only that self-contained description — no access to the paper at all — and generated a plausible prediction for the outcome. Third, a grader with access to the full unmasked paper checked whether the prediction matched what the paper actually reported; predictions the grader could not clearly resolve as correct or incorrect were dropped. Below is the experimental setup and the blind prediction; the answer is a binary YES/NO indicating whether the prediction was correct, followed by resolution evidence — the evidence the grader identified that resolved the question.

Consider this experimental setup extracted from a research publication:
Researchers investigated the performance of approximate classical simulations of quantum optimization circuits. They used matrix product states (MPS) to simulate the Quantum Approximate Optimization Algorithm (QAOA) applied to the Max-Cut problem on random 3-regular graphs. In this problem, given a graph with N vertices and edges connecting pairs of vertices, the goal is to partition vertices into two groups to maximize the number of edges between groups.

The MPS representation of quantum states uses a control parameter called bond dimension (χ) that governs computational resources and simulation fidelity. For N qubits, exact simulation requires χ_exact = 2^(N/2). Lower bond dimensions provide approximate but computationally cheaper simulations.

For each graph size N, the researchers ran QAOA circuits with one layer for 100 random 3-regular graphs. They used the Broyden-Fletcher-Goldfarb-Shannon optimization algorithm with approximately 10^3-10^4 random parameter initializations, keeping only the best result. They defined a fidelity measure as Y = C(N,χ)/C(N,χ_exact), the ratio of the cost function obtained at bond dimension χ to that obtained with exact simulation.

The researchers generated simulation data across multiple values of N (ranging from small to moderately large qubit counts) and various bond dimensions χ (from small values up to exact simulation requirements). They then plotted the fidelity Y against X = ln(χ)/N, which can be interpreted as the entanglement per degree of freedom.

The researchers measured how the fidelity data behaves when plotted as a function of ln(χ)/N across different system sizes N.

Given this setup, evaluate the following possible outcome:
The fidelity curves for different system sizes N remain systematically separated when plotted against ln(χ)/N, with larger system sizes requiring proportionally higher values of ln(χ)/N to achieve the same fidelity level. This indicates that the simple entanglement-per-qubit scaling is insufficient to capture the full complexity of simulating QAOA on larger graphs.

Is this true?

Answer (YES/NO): NO